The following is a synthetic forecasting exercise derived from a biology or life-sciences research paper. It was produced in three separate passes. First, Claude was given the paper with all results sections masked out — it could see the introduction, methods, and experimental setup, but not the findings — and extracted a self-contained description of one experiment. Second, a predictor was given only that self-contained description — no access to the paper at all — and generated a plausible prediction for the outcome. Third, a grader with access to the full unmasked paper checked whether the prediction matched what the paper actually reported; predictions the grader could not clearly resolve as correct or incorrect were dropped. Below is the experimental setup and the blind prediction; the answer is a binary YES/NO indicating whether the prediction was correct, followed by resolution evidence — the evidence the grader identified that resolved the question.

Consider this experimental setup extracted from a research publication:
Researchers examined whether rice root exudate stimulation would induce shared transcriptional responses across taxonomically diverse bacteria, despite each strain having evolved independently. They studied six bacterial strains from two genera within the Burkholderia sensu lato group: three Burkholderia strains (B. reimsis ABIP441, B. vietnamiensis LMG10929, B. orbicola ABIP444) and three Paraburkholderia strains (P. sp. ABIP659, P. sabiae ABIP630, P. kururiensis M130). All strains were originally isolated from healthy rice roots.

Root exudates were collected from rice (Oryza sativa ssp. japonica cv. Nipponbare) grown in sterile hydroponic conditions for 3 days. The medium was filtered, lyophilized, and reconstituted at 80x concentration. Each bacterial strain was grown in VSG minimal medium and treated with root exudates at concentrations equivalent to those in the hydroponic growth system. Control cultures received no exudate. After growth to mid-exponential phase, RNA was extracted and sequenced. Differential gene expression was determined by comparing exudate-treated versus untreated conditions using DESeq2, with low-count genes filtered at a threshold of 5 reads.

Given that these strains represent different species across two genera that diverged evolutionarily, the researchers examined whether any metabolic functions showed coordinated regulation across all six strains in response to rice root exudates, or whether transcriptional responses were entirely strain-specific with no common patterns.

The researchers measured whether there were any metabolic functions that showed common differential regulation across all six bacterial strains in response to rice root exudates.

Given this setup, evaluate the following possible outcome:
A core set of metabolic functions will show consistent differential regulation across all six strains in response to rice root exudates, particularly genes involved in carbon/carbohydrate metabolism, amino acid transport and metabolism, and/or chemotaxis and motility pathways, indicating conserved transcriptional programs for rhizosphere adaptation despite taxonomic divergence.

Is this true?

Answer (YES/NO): NO